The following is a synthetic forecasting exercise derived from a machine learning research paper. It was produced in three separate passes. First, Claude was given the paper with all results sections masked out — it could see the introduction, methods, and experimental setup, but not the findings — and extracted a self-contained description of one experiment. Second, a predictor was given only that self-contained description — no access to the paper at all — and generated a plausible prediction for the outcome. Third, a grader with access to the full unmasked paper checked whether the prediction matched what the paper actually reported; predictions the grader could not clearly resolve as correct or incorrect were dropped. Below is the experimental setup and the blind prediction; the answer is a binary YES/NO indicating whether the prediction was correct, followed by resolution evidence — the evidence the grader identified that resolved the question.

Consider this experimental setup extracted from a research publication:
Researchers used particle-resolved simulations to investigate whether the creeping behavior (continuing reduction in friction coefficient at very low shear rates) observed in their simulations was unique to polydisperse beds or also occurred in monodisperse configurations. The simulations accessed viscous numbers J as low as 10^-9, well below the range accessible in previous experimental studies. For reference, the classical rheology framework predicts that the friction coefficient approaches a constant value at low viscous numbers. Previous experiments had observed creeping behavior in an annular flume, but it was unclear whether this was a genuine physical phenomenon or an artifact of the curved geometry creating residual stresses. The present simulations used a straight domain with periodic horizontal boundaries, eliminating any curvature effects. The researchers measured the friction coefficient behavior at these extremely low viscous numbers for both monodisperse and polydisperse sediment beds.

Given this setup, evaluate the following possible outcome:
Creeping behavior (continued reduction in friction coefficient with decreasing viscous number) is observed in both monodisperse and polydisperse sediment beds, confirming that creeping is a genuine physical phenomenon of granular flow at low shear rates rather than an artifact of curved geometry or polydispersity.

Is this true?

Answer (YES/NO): YES